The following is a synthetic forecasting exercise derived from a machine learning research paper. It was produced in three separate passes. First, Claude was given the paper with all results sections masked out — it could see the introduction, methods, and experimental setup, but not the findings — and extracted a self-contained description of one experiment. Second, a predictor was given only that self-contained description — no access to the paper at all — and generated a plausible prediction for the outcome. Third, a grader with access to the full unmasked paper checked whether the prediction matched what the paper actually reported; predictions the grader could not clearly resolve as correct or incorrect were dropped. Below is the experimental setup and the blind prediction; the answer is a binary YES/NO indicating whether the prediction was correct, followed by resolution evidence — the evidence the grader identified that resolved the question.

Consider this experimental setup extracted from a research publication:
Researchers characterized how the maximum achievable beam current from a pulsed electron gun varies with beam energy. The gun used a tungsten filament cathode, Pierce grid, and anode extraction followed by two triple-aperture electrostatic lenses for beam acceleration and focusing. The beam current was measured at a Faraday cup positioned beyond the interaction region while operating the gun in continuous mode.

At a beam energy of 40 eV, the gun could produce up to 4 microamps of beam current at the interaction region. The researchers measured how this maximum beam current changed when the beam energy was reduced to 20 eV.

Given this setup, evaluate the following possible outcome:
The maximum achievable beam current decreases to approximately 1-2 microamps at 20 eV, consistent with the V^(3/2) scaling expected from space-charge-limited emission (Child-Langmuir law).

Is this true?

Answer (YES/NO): NO